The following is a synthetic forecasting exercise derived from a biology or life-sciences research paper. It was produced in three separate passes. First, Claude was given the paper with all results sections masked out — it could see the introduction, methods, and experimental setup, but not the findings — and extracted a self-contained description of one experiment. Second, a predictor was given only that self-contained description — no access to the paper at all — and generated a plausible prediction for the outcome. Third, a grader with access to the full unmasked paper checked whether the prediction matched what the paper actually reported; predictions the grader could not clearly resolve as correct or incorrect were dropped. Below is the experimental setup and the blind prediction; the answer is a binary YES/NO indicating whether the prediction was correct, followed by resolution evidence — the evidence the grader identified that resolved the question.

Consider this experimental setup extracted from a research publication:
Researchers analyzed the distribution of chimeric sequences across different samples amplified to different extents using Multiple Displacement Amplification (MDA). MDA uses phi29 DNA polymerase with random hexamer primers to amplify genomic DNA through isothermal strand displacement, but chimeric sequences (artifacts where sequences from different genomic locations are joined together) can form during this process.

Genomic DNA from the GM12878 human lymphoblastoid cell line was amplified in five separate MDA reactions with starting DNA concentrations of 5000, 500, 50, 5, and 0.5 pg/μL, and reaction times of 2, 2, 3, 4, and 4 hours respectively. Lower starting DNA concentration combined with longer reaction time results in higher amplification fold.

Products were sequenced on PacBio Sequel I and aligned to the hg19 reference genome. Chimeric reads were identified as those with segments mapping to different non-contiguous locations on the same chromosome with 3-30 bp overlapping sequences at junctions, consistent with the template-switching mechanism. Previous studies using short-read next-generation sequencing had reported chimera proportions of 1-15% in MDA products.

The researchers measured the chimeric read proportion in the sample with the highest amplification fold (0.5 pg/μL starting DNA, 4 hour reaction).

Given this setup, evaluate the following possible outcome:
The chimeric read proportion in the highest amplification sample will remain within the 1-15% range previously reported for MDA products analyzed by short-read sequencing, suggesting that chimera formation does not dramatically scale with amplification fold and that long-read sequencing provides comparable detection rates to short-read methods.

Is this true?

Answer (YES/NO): NO